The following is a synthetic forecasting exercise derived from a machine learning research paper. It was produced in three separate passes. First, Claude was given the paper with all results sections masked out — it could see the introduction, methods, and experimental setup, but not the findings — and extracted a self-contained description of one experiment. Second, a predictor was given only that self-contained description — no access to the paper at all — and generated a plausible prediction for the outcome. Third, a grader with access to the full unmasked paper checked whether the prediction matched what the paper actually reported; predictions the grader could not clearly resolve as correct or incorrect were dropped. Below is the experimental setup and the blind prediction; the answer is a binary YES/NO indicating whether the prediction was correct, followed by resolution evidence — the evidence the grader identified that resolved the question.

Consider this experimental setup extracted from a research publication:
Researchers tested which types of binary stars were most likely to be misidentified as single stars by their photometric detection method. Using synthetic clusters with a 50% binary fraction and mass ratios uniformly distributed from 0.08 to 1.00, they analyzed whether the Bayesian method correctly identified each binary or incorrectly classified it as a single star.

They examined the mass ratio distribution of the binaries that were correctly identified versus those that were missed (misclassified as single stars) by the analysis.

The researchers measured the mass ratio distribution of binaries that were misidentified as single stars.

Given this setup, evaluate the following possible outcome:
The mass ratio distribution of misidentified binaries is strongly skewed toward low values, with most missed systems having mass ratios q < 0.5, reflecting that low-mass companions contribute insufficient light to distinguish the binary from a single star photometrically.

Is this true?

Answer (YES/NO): YES